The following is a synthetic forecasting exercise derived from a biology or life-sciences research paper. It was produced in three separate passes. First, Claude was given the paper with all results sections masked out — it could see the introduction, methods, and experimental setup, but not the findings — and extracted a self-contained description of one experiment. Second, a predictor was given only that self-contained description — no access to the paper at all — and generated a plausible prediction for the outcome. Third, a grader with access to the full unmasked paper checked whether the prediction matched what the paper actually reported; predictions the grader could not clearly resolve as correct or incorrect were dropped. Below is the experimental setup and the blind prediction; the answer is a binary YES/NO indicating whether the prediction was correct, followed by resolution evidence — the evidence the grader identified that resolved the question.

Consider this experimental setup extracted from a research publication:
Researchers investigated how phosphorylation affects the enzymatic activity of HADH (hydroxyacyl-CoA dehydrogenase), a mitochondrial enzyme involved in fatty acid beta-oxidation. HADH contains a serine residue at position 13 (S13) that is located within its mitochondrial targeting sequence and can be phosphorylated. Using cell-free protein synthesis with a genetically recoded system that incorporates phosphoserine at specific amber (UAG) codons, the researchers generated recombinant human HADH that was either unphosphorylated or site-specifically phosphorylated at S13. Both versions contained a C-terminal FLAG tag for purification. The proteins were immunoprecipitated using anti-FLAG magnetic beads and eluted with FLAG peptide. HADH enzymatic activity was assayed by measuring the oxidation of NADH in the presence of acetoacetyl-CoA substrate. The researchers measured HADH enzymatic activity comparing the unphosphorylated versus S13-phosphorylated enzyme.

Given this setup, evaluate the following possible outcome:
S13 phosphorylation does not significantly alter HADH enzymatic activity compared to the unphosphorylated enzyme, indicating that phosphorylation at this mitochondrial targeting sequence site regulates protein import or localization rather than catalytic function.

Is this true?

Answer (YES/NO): YES